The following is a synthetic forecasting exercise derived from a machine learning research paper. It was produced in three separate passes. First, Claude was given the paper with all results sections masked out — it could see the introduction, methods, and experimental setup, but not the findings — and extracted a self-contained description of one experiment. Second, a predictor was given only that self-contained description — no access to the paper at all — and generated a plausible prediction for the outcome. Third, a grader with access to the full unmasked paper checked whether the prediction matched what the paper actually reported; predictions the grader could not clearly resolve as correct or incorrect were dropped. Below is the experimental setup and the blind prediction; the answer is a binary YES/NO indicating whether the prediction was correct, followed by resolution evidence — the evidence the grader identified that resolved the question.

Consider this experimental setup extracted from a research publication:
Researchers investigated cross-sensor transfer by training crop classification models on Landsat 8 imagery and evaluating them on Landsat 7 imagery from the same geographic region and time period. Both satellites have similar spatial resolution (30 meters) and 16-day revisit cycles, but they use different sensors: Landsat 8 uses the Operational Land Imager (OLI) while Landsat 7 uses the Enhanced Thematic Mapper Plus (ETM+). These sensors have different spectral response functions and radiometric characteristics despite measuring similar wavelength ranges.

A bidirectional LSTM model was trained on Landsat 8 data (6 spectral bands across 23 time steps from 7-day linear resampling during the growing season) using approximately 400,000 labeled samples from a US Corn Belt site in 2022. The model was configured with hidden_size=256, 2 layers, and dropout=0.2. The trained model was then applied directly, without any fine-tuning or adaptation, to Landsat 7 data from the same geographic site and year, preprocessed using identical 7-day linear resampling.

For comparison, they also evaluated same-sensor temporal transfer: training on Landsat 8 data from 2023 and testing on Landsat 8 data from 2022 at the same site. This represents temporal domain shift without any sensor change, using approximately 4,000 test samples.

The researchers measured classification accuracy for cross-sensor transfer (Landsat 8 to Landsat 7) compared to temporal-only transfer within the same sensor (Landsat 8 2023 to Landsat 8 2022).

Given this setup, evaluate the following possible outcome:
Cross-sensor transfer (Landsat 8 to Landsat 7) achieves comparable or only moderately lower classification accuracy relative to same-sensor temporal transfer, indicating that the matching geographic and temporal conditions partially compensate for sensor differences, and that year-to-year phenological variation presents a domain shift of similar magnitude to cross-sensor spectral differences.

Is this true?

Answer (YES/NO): NO